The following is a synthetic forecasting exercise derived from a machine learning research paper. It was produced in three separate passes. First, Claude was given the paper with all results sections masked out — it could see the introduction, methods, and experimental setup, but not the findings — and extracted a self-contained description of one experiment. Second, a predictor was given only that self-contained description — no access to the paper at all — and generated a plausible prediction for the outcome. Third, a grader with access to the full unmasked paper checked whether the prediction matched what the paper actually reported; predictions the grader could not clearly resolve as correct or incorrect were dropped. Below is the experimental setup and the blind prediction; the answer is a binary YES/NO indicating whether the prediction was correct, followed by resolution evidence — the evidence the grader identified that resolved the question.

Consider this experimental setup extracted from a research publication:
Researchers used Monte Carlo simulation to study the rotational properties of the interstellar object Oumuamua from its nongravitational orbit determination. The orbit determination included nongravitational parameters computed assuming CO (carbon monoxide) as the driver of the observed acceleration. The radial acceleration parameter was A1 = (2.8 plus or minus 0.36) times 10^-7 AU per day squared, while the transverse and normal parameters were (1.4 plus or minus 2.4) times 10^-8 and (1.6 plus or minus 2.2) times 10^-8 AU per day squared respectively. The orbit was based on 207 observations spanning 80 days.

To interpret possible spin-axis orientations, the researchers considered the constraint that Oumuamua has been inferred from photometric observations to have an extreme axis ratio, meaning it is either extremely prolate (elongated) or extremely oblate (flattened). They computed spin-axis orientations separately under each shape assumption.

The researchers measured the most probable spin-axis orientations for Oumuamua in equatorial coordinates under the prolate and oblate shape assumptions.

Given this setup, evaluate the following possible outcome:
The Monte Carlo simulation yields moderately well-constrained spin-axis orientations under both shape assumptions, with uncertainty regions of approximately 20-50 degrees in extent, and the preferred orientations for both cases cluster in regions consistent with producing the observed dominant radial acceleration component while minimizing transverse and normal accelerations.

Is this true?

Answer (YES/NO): NO